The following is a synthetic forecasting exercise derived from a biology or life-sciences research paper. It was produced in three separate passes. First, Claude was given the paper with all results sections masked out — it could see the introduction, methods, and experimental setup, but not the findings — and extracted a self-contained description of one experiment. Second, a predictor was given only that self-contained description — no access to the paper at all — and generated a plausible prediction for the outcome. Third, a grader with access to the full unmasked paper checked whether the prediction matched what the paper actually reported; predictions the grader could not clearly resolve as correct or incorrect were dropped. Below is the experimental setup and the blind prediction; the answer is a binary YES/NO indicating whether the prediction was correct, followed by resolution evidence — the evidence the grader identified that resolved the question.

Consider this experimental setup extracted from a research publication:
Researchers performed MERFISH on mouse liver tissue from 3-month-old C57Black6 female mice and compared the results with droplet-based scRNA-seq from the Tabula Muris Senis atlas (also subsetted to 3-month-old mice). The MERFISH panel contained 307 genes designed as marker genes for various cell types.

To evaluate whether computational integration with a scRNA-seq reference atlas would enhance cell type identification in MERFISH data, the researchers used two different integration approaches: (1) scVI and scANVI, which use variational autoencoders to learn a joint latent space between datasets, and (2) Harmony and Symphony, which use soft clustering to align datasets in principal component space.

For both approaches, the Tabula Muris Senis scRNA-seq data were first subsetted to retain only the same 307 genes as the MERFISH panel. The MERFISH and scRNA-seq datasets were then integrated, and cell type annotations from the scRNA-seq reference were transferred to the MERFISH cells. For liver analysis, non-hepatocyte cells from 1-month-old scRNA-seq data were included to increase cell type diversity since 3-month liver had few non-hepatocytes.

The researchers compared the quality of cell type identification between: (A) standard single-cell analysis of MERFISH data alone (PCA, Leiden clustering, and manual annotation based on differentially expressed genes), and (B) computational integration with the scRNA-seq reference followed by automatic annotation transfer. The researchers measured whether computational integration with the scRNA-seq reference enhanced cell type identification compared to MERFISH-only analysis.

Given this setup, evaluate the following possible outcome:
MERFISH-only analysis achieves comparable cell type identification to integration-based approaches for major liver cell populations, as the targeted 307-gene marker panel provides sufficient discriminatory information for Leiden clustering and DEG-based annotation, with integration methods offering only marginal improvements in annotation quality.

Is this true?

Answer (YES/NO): NO